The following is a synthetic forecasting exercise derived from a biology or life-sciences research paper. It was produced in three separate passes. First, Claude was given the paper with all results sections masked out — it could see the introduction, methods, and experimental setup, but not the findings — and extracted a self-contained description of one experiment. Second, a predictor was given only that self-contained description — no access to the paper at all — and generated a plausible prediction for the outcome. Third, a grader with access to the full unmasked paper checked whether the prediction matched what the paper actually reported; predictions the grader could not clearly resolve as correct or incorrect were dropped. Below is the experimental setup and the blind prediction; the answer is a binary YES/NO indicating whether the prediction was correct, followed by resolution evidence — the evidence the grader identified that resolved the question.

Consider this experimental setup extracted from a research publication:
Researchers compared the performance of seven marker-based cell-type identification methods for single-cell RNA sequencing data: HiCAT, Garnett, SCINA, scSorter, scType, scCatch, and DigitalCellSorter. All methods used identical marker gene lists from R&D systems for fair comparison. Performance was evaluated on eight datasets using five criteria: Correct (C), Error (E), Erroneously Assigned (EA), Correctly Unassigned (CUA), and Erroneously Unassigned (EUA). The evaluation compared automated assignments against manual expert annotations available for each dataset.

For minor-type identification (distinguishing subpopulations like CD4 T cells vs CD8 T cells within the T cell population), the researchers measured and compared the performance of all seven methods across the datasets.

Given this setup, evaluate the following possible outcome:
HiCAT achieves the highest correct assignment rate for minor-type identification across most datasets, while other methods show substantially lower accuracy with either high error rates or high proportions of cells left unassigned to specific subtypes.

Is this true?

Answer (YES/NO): NO